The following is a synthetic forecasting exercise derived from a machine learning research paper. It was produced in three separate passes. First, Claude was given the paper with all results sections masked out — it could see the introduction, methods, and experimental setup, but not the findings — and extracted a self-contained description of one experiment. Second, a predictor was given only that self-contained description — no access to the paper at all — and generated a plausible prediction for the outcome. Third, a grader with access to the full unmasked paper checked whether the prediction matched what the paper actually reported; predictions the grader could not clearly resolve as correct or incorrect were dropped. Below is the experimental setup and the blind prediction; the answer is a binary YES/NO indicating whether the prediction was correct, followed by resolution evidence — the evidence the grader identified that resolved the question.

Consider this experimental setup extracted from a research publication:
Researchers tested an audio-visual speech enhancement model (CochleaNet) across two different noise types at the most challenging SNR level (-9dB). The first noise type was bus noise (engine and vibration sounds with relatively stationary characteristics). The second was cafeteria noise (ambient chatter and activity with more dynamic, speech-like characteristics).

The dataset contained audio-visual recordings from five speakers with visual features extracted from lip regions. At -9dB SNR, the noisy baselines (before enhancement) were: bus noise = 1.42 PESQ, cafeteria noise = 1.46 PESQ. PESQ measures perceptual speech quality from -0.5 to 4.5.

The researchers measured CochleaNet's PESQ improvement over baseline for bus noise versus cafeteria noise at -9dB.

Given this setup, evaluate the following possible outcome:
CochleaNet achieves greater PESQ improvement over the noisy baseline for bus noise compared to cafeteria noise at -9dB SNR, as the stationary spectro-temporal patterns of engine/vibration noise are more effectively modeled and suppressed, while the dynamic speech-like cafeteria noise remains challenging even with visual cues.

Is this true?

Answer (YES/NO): YES